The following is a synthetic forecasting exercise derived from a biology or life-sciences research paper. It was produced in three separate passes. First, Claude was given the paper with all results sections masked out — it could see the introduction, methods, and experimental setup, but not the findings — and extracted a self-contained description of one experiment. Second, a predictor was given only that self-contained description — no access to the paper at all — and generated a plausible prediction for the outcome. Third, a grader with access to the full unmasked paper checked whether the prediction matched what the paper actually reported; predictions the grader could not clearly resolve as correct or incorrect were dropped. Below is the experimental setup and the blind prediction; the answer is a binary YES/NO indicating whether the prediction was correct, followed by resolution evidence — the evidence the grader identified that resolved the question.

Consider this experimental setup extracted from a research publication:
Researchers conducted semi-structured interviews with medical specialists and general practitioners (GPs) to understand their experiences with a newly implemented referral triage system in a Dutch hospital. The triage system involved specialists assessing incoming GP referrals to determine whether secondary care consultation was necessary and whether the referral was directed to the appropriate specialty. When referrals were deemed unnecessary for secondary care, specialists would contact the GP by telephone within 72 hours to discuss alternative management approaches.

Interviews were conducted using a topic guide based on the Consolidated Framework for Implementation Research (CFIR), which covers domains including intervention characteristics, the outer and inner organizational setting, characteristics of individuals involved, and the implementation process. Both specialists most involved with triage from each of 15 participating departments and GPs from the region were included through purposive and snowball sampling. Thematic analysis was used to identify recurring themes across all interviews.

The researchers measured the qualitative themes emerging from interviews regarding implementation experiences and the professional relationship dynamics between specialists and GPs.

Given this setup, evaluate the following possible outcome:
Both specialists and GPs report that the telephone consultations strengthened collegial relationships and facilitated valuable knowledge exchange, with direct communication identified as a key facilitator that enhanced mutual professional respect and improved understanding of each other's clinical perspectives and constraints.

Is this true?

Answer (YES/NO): NO